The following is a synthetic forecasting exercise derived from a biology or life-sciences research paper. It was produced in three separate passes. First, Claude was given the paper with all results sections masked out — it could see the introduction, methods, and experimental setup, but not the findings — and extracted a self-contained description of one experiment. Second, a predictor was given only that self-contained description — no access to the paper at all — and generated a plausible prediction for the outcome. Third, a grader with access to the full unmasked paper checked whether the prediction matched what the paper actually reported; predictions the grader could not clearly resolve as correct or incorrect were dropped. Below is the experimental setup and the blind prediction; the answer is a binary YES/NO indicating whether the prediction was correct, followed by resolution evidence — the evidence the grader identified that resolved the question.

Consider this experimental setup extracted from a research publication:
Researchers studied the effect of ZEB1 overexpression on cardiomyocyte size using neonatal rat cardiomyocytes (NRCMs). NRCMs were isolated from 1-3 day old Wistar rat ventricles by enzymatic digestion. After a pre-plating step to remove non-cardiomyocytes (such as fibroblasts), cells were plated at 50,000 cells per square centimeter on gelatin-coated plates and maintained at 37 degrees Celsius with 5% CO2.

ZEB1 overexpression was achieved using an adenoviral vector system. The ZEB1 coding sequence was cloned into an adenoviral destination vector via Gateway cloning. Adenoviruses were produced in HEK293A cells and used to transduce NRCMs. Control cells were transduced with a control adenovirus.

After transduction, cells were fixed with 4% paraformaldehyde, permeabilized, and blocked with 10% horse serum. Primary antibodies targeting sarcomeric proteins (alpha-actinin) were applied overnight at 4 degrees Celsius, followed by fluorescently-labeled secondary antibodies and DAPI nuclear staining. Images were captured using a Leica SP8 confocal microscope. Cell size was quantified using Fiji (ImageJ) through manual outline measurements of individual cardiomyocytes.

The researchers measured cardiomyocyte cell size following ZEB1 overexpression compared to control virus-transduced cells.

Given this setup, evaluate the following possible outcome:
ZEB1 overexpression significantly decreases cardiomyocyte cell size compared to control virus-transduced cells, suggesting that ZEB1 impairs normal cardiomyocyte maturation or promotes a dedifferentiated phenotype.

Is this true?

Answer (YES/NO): NO